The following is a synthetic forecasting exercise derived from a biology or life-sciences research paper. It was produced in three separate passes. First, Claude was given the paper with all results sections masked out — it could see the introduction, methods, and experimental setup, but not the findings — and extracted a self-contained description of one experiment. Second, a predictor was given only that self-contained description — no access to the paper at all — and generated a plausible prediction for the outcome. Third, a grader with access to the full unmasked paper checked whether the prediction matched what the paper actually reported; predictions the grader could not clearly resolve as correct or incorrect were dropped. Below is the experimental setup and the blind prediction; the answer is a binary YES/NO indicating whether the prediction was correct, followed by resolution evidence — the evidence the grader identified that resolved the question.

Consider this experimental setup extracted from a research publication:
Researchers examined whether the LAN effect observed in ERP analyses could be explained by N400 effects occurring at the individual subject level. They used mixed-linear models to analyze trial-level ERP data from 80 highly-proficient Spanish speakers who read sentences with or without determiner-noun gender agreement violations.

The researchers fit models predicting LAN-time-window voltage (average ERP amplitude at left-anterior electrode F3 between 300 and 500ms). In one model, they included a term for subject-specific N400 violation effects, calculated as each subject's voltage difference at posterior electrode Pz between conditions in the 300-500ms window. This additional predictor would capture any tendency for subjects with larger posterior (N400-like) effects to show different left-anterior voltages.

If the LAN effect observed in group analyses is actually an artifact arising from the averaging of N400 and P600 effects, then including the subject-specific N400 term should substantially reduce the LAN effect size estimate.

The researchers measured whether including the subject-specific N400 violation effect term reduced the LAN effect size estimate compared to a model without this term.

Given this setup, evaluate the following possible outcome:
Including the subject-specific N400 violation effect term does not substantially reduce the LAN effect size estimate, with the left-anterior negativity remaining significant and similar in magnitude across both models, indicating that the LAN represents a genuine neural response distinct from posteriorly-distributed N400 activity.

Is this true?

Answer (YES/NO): YES